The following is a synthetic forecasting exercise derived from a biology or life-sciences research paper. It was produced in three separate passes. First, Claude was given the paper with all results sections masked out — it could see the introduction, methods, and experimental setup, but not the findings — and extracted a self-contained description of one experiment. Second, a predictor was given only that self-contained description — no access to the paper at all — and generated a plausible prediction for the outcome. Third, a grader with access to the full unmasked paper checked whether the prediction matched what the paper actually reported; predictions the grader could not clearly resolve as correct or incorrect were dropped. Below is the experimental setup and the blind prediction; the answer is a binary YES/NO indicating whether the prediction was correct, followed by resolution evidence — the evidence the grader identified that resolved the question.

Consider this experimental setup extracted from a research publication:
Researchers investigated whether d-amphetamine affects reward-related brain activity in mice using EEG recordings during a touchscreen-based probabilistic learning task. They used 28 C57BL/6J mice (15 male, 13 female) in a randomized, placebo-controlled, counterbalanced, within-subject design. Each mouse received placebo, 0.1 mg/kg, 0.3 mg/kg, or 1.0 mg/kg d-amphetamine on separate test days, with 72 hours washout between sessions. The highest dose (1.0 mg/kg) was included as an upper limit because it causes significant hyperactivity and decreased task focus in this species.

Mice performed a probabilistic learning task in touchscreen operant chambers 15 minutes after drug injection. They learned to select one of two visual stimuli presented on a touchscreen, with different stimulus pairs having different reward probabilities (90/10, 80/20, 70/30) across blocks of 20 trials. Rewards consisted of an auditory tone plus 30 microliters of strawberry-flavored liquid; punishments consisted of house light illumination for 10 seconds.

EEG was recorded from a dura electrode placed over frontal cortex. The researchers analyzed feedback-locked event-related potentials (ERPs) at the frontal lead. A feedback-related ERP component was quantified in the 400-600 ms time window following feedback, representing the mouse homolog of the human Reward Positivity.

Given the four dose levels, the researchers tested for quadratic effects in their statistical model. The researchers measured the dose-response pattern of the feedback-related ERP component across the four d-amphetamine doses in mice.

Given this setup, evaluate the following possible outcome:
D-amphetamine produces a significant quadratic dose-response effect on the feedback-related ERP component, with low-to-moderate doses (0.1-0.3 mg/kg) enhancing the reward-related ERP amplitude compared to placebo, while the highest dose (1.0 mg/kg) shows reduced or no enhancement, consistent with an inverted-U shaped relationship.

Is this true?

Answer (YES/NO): YES